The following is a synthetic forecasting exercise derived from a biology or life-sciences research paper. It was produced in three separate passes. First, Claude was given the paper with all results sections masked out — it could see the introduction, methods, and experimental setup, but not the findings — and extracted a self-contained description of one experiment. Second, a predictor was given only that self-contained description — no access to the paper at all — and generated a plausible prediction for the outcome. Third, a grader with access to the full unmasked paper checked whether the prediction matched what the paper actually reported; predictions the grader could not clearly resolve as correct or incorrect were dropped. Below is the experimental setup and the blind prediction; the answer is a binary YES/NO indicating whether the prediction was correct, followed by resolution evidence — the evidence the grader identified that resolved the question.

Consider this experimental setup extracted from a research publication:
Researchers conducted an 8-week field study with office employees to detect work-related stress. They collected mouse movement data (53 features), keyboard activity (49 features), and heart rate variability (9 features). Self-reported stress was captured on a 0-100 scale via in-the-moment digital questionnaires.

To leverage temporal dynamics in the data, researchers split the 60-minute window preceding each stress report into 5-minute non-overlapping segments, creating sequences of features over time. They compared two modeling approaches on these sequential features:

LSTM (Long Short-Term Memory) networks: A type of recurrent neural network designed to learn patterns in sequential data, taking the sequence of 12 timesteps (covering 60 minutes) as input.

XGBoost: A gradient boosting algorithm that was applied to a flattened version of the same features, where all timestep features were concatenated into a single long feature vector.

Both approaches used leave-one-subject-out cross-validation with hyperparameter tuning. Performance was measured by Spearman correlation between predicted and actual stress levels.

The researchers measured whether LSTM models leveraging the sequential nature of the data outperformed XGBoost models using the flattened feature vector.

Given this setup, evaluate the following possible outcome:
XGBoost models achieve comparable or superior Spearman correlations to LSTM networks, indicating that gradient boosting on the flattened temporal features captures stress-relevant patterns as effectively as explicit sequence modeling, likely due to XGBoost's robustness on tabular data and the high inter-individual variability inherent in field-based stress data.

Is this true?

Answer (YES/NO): YES